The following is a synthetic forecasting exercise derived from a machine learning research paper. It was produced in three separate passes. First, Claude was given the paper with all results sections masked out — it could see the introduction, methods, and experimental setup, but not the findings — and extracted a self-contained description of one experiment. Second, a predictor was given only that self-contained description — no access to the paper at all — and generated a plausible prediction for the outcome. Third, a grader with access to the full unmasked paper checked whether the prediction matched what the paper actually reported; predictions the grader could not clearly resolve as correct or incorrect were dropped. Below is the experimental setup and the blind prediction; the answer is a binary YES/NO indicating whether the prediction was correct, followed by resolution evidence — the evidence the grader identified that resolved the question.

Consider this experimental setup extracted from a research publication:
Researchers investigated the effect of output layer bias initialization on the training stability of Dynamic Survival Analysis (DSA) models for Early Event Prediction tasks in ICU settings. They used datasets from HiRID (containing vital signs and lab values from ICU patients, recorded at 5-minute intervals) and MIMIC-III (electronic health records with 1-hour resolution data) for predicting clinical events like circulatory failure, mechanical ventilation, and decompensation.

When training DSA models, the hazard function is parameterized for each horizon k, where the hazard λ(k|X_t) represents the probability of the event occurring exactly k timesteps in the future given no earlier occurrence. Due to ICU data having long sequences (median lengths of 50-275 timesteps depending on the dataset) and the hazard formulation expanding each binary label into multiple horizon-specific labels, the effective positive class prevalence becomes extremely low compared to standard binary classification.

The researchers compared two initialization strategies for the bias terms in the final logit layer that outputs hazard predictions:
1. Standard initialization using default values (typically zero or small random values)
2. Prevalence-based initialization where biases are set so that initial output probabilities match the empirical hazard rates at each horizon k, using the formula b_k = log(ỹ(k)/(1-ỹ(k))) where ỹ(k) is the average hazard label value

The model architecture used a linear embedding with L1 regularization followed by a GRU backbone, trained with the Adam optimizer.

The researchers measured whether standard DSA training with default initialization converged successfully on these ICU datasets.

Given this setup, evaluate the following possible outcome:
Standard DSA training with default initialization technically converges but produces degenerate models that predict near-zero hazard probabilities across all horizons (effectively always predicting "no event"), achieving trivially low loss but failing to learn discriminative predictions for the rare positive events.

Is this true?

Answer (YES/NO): NO